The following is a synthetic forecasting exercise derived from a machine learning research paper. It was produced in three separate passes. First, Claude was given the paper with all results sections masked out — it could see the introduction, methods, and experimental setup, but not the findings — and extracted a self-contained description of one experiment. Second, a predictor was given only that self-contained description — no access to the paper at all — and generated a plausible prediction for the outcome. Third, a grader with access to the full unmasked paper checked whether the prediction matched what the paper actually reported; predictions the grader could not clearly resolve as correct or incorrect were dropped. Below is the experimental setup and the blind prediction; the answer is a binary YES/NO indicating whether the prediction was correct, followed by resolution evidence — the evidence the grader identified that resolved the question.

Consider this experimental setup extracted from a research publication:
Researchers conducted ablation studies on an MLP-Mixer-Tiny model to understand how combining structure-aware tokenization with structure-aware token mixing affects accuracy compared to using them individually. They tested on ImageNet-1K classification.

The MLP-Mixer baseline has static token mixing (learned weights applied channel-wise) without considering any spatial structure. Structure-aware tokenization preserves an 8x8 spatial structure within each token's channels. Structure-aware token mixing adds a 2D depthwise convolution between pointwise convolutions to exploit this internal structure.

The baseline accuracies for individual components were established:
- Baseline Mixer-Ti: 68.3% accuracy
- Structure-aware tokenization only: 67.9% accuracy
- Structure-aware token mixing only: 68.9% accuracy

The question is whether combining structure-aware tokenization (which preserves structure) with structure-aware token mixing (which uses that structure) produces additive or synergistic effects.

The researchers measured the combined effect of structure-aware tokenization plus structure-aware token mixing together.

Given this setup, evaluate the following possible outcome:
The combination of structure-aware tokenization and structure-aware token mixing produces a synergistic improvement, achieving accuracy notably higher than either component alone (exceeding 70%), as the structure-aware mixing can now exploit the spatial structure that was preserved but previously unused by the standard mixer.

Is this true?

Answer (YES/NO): YES